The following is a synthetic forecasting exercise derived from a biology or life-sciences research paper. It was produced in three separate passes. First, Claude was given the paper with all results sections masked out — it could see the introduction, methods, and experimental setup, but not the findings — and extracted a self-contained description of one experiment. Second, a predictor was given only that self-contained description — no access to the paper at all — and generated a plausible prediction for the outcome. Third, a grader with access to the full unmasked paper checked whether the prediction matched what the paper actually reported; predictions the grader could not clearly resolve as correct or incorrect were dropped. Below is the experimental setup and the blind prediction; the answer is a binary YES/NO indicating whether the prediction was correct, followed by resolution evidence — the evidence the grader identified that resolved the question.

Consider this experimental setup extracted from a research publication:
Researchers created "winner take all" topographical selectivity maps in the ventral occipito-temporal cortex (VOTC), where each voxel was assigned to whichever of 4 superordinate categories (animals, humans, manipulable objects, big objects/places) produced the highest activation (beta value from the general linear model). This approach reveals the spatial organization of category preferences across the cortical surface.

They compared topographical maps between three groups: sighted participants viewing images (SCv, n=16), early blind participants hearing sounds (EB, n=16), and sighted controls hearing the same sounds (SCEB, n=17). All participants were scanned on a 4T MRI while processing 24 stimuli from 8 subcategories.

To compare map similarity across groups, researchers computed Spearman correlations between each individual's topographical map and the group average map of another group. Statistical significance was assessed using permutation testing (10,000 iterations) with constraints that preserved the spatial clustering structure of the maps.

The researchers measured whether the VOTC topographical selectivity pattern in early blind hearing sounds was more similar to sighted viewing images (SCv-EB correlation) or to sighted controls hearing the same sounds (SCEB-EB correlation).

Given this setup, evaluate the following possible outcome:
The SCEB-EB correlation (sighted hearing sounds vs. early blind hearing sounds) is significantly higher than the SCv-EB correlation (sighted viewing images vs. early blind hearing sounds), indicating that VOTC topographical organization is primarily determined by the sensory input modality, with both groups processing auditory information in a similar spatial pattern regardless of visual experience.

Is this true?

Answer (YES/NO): NO